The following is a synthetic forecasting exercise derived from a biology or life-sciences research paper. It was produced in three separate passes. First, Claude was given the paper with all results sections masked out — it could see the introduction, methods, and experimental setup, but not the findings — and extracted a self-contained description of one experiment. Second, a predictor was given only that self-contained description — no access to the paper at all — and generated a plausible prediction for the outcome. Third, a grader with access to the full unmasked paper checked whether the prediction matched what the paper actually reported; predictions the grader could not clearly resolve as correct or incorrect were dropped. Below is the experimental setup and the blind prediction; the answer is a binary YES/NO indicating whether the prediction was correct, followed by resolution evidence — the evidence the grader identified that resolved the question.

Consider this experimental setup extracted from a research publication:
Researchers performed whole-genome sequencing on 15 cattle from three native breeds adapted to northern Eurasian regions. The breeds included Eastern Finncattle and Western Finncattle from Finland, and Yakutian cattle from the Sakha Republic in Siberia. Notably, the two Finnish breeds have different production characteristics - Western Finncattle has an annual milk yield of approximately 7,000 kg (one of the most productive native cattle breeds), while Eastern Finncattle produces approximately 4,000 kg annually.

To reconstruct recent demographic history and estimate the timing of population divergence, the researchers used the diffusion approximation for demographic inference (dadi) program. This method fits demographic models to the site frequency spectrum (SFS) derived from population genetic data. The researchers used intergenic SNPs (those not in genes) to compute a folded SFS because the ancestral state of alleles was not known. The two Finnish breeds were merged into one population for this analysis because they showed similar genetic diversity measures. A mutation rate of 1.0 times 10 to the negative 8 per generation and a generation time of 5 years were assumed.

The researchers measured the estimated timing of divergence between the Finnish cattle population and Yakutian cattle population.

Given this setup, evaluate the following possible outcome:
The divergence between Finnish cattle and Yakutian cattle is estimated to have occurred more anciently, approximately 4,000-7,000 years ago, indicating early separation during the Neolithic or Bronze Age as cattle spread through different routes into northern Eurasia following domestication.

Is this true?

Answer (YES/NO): NO